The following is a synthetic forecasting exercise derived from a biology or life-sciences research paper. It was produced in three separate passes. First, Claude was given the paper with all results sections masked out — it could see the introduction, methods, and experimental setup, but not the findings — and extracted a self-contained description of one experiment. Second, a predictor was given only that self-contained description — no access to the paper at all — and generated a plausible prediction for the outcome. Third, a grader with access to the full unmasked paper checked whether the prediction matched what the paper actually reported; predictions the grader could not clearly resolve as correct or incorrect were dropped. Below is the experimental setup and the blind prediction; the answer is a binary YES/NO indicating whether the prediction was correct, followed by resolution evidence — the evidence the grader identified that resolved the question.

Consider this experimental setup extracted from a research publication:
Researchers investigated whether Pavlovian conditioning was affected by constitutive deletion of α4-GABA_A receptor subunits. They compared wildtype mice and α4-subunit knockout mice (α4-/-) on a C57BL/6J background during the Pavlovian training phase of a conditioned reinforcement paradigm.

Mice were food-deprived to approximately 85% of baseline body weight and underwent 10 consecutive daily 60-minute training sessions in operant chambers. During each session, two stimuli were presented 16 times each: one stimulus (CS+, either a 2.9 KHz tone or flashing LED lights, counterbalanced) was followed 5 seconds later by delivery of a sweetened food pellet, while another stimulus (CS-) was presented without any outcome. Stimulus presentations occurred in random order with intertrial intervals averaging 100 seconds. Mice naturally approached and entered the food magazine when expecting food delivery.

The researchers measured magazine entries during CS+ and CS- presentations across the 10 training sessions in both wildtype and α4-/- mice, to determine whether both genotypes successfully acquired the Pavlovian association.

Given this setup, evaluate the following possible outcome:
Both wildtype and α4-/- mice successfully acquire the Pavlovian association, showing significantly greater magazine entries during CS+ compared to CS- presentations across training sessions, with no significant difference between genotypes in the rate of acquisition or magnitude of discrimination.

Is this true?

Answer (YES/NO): YES